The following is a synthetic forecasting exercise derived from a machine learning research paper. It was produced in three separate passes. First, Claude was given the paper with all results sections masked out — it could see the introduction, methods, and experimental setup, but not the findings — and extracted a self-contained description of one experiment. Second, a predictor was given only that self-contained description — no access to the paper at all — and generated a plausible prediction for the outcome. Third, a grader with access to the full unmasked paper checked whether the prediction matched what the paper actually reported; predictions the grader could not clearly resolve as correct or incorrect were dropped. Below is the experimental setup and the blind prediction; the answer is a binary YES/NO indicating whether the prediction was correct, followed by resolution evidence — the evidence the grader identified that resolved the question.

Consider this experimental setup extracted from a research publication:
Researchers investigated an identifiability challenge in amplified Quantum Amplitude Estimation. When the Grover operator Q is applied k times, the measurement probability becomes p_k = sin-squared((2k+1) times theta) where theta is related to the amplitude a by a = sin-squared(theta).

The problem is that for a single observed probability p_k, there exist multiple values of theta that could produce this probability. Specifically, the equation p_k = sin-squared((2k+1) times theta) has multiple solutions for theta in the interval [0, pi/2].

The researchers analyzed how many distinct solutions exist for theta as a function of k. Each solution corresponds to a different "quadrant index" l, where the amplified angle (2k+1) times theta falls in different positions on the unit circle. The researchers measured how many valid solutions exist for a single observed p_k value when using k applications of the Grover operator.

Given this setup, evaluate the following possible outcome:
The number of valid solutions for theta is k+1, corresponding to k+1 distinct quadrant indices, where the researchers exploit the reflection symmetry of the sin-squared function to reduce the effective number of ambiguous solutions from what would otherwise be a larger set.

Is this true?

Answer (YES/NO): NO